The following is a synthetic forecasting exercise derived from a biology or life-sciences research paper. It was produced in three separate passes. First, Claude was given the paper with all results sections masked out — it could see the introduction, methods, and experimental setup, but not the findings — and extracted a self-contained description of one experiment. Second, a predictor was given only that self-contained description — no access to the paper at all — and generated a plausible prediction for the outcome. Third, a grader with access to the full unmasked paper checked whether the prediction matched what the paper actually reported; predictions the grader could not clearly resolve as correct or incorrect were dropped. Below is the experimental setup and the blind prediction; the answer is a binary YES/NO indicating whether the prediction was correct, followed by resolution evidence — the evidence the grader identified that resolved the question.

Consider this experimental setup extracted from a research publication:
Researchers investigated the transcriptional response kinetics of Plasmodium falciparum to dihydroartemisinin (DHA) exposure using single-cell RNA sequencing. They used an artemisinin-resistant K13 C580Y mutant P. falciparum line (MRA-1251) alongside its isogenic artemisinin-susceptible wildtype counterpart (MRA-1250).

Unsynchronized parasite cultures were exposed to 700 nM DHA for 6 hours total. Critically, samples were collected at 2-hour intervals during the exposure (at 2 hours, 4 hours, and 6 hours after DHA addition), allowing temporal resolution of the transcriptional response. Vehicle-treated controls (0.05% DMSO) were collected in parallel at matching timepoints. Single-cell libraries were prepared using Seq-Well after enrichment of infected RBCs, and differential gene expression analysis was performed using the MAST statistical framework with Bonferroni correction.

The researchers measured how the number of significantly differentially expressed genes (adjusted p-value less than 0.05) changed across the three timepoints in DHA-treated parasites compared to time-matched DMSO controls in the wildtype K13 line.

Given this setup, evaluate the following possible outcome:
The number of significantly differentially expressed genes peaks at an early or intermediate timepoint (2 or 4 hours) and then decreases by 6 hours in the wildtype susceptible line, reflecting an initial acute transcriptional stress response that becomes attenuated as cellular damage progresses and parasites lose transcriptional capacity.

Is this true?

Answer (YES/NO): NO